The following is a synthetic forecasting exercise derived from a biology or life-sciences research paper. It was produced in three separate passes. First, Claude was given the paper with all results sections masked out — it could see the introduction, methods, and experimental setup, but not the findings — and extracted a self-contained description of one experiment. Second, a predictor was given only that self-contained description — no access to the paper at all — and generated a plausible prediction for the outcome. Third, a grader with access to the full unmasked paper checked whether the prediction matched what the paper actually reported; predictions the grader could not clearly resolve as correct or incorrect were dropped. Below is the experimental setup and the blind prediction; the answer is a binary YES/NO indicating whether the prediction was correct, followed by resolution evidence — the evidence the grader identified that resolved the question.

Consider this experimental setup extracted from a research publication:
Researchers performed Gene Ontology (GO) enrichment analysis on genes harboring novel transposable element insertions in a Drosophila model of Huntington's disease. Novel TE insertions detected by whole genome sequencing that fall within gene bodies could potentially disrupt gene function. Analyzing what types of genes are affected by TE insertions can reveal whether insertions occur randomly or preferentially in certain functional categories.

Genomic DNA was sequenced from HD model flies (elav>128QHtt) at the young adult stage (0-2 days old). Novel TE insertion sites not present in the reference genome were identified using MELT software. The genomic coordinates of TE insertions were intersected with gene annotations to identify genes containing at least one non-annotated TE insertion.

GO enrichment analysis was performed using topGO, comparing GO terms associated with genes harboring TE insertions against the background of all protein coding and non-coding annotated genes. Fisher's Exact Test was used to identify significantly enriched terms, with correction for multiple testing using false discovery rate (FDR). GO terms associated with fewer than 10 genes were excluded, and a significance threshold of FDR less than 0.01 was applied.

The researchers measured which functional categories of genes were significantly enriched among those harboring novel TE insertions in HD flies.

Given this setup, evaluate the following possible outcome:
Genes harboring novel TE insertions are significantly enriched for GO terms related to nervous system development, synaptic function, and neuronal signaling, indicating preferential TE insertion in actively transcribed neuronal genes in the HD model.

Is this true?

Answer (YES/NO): YES